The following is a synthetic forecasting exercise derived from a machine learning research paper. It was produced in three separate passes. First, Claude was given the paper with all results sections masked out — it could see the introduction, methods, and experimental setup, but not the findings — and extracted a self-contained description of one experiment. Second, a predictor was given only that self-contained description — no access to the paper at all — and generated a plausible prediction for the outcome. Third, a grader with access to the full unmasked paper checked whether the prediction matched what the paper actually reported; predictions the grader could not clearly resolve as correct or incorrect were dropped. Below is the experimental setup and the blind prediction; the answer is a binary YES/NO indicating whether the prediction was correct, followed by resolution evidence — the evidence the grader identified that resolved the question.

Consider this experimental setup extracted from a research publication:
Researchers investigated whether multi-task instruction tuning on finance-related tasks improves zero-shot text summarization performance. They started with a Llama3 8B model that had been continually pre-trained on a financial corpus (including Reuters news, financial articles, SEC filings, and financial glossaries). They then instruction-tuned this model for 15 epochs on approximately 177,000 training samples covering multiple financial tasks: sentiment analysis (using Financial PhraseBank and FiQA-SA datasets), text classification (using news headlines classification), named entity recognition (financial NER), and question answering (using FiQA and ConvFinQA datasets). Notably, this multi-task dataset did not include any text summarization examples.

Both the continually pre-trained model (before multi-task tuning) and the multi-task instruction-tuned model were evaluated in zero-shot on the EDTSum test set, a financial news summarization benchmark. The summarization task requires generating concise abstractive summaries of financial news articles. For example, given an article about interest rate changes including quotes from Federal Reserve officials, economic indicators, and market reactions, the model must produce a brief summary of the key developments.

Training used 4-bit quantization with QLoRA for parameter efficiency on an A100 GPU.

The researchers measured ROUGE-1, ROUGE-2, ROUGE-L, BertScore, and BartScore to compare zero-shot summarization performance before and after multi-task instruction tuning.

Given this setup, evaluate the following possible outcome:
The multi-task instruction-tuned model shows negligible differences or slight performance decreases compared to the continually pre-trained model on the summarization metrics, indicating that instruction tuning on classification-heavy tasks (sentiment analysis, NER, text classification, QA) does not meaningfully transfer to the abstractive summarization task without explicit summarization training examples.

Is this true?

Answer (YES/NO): NO